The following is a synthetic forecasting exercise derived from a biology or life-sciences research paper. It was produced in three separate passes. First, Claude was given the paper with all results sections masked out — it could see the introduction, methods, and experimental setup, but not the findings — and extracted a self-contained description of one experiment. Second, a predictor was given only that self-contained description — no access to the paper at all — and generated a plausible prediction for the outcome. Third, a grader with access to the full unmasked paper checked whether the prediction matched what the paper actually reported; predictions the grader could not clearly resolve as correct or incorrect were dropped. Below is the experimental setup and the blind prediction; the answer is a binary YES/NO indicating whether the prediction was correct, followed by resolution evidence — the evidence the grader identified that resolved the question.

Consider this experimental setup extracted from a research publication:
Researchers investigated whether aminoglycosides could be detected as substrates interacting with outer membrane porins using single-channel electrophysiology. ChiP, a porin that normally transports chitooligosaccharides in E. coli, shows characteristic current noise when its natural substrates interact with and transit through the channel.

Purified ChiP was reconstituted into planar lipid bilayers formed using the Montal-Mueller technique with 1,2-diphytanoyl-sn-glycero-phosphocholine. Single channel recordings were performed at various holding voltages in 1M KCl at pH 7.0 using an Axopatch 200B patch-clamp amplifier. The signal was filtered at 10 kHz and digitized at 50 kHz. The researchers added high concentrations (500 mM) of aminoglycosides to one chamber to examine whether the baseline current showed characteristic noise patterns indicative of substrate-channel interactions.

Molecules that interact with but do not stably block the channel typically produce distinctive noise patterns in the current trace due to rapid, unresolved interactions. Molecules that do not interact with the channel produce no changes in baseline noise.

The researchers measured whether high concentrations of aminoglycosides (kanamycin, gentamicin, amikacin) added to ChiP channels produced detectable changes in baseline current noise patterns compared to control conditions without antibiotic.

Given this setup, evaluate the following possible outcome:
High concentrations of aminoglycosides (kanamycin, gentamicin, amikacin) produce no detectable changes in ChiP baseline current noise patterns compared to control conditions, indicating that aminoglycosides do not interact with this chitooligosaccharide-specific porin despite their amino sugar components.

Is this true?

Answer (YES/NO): NO